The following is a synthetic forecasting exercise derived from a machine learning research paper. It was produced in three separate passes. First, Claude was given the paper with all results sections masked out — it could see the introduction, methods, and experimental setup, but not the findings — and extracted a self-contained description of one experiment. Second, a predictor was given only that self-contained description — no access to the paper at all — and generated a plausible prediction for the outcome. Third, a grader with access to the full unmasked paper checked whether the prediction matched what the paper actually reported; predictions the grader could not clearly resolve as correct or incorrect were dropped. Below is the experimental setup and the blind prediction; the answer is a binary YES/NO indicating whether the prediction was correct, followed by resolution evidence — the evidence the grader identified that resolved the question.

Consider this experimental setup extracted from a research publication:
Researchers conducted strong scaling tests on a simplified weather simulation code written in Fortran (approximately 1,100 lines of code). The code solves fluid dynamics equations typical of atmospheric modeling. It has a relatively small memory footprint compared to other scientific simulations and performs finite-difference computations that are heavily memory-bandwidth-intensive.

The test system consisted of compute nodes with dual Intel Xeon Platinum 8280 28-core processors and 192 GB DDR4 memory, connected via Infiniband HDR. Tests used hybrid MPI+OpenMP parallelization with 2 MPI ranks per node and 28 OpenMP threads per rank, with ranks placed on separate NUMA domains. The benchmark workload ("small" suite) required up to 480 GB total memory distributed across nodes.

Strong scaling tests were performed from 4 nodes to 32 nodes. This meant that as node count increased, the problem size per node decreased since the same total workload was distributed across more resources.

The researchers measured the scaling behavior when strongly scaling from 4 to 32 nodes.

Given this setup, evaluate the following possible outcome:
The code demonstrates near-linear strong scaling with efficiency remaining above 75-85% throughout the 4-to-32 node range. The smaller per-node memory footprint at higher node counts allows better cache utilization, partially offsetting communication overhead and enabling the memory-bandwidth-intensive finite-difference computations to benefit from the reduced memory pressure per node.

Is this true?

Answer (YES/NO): NO